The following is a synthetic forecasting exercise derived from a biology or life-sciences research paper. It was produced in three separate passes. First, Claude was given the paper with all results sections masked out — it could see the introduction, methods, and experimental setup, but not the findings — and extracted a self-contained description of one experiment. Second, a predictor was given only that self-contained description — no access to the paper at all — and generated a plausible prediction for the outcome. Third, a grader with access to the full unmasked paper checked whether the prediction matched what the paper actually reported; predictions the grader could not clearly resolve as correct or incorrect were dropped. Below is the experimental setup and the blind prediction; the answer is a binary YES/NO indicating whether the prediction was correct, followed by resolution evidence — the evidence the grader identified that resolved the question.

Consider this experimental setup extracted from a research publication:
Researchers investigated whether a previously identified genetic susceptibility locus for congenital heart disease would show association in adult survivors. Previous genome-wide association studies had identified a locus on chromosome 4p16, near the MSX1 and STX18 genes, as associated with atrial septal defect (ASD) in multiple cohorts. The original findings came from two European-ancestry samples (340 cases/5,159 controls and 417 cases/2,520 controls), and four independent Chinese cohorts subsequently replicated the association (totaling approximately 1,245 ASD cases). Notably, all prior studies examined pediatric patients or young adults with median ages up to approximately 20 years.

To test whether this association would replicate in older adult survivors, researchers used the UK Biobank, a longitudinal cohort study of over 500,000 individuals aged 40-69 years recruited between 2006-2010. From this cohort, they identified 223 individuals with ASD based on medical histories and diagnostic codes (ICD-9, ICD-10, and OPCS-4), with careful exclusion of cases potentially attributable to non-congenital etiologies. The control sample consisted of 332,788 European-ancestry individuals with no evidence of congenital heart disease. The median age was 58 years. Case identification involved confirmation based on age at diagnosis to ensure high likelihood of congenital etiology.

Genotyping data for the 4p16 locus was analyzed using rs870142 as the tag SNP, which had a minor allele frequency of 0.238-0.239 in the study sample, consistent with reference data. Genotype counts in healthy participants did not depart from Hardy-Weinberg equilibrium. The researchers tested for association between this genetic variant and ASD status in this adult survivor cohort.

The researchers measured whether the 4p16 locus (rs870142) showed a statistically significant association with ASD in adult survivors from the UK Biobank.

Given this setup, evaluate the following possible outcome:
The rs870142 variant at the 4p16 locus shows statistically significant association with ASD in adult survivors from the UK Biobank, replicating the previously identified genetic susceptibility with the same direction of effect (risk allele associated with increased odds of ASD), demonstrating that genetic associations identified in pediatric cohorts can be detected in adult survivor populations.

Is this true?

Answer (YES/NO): YES